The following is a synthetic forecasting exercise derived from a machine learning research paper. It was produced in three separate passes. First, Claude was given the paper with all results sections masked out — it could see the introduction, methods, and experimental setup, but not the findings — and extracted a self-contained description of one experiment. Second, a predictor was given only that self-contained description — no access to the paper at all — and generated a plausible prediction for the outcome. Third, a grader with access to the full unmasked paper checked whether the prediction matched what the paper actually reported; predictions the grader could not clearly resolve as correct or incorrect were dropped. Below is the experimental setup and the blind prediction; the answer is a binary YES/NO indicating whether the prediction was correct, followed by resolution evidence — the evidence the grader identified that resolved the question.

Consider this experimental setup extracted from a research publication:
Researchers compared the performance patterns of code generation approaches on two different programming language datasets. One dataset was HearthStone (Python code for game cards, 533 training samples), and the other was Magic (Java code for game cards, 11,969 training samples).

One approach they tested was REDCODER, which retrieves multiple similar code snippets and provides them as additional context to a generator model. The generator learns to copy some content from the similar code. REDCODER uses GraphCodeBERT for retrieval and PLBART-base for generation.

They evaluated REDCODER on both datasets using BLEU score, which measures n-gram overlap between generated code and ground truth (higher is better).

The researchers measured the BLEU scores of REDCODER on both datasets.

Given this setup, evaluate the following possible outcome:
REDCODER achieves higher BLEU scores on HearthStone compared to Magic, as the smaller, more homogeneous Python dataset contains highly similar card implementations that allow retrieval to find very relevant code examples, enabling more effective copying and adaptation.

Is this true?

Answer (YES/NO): YES